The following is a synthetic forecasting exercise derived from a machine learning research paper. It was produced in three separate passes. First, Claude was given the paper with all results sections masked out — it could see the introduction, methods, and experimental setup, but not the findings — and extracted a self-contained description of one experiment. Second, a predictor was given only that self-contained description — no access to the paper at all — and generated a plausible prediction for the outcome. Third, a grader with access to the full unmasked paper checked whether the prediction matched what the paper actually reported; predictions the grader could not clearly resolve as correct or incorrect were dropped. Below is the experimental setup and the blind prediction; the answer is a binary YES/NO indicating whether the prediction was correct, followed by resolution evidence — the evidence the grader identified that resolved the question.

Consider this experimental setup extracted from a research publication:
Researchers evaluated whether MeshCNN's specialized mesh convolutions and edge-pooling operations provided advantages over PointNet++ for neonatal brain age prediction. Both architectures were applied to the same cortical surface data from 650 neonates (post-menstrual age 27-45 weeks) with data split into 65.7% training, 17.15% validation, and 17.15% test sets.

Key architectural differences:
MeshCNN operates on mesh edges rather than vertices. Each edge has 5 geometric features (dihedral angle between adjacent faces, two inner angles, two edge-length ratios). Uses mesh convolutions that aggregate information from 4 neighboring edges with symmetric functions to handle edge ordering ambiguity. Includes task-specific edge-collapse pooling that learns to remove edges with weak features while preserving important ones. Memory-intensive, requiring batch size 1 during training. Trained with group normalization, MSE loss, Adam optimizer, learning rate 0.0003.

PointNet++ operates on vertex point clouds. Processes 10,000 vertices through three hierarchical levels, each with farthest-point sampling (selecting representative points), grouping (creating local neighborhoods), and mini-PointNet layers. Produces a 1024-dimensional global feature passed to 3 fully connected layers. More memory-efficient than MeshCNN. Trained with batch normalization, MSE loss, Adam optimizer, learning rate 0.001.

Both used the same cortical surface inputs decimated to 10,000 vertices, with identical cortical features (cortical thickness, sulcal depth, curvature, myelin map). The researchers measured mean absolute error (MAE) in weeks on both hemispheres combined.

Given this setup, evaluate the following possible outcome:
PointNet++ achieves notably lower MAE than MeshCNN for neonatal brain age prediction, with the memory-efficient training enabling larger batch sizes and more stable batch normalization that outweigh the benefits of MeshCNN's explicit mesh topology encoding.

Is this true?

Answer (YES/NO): YES